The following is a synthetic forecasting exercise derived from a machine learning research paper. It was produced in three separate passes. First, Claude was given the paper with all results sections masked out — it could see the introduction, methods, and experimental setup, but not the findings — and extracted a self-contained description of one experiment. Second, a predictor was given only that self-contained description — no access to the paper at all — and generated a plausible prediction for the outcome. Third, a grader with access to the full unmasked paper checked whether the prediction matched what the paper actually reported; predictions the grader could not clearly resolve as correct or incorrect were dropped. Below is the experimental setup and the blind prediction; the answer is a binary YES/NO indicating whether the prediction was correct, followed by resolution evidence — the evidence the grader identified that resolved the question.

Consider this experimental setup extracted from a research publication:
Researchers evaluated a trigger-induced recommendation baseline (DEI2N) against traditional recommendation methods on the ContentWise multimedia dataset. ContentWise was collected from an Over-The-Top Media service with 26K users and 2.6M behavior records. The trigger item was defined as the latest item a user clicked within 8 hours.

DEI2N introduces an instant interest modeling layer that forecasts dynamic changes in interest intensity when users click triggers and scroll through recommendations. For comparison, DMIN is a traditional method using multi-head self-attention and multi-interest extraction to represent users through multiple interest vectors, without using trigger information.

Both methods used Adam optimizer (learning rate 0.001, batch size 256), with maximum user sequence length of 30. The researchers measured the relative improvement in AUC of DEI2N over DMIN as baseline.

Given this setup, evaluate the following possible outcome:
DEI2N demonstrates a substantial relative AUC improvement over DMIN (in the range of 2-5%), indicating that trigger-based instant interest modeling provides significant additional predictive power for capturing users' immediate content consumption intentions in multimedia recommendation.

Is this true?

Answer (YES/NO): NO